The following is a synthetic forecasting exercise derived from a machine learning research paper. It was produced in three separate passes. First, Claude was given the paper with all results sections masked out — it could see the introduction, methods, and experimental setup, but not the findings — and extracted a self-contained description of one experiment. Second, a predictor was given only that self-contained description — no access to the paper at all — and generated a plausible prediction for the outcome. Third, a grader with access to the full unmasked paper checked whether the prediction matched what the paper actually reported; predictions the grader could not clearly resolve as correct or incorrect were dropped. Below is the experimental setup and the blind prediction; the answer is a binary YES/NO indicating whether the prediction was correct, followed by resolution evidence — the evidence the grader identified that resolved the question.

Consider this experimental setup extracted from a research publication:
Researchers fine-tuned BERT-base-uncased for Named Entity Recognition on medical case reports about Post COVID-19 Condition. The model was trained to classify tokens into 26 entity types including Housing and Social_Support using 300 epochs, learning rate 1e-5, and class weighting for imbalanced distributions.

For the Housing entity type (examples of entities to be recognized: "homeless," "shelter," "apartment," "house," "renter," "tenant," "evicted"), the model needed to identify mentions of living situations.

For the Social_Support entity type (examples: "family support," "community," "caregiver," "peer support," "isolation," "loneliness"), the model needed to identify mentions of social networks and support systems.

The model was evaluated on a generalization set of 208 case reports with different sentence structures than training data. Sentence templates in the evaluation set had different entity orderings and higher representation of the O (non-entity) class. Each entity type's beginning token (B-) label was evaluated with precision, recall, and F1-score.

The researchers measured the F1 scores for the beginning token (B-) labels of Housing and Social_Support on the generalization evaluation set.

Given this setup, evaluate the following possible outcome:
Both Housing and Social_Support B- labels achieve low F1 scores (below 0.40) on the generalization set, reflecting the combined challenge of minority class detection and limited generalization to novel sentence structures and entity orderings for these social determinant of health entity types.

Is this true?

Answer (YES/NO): NO